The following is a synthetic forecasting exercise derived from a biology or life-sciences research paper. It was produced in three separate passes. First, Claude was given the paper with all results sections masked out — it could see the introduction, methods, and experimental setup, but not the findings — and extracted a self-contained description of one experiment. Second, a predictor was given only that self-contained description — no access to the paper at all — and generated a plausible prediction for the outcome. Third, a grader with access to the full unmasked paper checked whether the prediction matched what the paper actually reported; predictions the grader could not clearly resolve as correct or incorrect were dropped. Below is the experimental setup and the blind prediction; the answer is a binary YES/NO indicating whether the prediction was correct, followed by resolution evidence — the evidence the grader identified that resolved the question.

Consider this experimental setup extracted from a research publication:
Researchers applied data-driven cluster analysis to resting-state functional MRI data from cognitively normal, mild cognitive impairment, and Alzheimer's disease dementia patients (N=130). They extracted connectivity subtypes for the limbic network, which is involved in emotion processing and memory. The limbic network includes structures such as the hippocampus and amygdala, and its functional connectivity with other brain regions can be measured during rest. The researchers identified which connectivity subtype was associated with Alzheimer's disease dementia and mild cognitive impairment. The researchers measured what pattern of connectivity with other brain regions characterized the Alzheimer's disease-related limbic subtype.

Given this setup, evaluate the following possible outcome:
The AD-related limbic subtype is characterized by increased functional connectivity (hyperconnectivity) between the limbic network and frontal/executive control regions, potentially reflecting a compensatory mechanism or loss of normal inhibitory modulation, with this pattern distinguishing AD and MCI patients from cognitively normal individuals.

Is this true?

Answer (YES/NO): NO